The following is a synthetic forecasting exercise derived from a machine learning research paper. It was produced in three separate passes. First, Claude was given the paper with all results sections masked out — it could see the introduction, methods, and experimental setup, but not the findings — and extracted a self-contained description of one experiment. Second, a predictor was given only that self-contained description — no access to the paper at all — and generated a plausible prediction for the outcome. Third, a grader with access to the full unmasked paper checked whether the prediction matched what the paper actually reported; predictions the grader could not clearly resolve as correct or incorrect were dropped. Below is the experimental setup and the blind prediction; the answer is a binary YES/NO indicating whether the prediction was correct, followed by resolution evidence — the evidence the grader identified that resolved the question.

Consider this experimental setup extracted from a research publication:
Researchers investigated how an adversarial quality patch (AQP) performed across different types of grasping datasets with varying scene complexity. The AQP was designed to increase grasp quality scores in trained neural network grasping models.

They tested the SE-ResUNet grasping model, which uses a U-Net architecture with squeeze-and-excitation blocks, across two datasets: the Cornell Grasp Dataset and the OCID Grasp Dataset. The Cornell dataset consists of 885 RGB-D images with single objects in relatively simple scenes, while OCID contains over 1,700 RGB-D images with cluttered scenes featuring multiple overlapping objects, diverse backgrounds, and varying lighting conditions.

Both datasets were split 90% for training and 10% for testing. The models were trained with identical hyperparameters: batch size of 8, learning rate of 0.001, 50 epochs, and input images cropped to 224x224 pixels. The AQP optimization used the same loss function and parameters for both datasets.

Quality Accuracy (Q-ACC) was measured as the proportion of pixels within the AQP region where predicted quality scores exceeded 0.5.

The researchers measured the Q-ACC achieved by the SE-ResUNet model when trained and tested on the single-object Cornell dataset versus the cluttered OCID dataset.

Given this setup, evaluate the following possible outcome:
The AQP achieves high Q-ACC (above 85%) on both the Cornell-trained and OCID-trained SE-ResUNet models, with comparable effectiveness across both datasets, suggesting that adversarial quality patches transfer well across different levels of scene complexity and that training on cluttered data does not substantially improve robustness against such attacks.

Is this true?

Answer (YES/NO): NO